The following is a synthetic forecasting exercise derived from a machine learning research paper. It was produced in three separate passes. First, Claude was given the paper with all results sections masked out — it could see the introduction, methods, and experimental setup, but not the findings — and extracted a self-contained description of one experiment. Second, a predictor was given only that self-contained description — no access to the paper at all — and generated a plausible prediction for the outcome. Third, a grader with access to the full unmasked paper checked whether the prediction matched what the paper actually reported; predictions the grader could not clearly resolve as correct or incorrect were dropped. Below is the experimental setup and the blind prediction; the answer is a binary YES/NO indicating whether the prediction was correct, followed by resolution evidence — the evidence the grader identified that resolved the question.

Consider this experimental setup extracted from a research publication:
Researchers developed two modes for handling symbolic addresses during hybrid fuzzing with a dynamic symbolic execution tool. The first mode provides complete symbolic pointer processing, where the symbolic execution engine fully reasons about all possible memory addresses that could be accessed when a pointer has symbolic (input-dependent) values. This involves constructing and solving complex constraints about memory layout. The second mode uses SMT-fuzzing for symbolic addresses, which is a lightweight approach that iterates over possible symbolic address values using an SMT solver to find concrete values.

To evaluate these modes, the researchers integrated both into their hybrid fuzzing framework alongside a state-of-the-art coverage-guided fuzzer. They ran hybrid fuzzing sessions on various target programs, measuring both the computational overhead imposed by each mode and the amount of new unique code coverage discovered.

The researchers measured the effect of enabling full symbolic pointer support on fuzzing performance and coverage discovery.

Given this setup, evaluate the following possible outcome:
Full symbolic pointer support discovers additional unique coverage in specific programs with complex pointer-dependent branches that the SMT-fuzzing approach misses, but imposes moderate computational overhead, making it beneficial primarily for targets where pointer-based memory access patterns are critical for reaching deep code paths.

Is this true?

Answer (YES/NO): NO